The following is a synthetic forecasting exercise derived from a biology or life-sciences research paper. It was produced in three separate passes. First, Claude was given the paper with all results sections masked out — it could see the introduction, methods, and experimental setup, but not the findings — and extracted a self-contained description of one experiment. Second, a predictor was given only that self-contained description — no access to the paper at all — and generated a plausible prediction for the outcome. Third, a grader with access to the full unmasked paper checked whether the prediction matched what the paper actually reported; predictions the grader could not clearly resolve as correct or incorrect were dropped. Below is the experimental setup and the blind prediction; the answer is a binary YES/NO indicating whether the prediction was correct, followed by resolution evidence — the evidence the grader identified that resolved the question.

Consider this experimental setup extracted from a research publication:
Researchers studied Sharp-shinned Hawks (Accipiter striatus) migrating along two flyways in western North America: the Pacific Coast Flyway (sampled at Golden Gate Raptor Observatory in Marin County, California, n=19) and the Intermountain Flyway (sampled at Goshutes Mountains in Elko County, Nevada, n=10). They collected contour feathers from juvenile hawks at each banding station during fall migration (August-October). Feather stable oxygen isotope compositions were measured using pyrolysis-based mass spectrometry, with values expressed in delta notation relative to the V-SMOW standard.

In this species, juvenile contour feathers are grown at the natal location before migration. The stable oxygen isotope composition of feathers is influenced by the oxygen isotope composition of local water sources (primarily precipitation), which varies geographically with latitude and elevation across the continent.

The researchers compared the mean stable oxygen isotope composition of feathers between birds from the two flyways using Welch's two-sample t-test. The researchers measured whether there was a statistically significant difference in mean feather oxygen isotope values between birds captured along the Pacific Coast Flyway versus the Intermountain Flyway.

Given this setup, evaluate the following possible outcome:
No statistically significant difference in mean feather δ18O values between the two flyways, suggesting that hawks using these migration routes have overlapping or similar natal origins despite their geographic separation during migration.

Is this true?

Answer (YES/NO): YES